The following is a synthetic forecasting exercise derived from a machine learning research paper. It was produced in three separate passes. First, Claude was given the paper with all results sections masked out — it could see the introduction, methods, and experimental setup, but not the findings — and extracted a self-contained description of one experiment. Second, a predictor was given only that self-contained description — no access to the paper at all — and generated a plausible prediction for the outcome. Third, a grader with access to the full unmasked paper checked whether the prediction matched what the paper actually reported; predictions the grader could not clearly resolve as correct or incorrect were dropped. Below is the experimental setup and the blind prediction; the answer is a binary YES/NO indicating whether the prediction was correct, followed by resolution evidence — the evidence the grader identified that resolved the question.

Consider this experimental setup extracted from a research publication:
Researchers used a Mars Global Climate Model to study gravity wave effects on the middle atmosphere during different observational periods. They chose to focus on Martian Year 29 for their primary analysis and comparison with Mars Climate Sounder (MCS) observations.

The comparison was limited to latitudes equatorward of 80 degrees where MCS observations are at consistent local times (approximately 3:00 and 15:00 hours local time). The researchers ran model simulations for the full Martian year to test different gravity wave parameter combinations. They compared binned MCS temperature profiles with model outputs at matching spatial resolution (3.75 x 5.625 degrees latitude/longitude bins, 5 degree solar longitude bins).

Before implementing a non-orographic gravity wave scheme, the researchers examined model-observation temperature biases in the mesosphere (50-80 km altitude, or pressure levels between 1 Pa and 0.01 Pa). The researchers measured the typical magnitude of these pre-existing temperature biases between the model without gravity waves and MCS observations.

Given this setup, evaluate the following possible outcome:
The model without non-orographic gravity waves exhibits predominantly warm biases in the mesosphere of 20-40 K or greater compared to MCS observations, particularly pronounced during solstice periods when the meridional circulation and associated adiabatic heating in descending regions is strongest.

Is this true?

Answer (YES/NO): NO